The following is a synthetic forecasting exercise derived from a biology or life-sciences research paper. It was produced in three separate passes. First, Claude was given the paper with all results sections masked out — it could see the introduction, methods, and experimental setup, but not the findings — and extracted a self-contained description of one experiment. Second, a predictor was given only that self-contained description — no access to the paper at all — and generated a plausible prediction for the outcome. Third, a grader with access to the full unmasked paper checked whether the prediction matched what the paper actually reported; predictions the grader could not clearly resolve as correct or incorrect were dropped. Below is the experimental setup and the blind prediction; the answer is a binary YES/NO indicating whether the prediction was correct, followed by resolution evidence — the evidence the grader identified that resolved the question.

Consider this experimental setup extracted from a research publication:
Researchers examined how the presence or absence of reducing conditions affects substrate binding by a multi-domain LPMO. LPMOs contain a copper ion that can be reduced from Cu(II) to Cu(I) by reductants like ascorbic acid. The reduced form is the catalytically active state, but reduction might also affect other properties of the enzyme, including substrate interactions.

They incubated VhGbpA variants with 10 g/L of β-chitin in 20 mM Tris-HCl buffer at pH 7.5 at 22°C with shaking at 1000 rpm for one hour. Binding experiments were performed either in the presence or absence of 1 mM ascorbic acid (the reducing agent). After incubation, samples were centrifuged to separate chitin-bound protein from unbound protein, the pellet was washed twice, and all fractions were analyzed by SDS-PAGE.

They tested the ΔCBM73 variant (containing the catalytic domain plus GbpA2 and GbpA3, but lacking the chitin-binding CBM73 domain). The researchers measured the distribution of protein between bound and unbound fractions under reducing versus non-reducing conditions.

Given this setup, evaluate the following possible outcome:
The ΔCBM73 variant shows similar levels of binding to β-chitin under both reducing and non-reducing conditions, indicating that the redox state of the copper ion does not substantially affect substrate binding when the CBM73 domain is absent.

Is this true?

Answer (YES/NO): YES